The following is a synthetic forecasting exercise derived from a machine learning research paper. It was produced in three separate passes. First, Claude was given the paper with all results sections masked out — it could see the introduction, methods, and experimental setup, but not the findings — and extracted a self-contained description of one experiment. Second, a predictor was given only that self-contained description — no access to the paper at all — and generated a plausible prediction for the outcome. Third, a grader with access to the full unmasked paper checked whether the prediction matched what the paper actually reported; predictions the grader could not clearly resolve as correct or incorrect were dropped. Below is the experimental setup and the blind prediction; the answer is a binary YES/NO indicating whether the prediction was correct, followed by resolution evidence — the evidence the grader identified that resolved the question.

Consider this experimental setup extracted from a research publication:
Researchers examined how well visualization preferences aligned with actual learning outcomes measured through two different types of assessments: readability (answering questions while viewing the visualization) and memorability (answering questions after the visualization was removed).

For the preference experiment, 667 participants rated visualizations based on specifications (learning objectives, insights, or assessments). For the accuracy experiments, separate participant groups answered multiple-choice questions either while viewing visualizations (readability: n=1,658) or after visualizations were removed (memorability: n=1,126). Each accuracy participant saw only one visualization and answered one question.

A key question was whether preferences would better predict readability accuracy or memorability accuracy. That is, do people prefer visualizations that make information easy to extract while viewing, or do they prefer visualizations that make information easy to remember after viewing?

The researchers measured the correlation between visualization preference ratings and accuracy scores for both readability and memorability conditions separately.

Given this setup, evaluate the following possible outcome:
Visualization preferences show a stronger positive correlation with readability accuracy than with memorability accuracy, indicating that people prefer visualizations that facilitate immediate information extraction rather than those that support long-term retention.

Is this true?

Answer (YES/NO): YES